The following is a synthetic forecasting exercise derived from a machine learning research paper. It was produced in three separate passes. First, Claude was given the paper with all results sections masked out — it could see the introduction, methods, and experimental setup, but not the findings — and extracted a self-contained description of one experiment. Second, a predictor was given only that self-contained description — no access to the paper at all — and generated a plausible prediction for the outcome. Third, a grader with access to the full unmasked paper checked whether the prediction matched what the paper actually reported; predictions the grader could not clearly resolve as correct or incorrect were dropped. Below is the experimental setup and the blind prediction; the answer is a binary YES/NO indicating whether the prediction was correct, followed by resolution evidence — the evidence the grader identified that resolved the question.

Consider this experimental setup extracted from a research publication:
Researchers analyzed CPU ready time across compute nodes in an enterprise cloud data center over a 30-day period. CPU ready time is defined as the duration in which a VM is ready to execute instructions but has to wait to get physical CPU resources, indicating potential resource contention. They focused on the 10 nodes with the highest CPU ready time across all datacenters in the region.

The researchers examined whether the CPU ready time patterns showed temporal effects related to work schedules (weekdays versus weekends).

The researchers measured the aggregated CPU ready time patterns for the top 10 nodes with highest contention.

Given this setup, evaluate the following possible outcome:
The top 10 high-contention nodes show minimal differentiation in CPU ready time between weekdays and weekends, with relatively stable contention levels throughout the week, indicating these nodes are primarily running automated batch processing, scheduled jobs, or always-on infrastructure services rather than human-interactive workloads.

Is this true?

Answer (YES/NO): NO